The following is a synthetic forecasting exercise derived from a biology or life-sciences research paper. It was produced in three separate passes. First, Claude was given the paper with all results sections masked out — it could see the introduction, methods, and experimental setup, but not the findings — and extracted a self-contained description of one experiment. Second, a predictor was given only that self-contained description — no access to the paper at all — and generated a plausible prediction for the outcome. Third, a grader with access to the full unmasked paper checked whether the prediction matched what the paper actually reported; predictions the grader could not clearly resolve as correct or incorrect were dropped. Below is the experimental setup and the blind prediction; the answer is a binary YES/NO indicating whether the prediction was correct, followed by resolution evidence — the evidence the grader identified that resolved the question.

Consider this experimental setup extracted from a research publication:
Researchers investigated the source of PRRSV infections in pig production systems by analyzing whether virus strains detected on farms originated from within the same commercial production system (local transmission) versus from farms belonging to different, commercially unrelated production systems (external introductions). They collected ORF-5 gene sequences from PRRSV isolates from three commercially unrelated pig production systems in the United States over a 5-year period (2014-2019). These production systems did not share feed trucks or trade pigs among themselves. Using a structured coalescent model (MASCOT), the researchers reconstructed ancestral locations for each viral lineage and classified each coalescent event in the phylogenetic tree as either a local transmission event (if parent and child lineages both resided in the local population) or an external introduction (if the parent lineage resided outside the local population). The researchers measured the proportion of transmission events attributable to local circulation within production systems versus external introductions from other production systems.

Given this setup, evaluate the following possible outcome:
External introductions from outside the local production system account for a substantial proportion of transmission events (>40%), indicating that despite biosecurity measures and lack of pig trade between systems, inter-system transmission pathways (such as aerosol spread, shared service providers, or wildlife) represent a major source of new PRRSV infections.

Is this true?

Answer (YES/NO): YES